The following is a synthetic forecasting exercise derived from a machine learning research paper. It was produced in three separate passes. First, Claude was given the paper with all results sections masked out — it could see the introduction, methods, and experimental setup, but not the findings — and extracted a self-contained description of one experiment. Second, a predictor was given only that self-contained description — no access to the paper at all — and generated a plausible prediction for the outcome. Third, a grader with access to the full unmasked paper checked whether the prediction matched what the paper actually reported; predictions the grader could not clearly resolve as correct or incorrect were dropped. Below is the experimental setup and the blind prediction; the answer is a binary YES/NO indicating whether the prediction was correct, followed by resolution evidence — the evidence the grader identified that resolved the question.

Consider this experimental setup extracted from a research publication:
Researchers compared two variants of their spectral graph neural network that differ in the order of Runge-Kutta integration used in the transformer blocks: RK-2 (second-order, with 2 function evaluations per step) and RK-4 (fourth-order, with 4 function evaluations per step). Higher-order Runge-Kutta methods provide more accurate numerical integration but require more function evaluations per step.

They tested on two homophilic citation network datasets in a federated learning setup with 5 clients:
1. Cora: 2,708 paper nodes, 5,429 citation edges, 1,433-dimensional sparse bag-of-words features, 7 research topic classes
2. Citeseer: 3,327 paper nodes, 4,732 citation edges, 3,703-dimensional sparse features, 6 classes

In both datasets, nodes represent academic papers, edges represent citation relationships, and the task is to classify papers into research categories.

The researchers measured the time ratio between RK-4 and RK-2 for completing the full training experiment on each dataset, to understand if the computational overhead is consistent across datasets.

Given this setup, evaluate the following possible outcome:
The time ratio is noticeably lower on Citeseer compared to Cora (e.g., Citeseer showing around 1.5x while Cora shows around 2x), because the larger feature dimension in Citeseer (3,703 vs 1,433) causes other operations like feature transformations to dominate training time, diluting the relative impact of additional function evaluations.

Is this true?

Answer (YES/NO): NO